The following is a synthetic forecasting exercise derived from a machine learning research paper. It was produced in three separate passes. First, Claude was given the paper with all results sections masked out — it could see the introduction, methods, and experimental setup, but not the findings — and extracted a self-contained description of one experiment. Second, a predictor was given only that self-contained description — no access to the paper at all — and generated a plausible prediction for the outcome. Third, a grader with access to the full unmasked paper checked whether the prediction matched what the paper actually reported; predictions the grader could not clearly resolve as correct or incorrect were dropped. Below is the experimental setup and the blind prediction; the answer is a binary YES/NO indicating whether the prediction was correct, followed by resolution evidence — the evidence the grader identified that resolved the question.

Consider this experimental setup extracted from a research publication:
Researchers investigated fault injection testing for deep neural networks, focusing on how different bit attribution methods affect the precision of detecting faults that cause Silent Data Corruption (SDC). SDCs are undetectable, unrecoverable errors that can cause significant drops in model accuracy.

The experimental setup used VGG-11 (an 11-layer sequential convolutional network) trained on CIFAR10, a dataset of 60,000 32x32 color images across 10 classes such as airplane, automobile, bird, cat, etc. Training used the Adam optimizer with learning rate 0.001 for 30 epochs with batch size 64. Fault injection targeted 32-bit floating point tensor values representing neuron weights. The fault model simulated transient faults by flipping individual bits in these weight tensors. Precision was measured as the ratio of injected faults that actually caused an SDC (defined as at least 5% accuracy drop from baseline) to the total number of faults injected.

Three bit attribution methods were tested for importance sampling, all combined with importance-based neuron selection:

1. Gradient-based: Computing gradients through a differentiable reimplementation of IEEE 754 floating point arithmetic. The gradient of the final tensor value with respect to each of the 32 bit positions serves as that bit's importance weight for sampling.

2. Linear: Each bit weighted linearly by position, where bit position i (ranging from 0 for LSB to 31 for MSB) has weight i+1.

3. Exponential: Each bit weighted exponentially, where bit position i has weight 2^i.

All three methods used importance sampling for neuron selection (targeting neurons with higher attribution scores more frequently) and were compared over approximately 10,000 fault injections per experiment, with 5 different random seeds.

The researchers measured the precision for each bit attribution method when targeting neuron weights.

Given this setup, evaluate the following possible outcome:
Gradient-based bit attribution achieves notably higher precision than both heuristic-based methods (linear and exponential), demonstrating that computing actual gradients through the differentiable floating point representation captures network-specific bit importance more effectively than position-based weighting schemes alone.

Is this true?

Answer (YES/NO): NO